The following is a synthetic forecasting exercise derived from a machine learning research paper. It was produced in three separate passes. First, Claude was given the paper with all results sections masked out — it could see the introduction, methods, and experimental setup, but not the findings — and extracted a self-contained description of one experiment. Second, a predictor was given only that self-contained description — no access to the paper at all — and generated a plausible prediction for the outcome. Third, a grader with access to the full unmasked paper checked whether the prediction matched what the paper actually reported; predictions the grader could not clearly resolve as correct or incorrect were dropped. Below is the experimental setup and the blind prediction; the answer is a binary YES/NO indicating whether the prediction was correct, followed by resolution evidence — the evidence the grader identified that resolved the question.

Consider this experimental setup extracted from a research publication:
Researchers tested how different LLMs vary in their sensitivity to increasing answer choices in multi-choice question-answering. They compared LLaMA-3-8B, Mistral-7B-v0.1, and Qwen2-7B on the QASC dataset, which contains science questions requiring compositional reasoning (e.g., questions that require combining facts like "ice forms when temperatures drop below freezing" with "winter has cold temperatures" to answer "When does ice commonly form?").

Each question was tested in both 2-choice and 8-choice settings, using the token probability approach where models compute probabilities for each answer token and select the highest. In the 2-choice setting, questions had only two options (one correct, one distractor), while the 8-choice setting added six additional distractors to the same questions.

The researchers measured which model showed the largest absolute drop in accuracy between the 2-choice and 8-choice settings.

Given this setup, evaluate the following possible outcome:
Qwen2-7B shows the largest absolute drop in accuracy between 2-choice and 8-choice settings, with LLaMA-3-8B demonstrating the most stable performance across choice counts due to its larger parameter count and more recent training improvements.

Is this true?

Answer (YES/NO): NO